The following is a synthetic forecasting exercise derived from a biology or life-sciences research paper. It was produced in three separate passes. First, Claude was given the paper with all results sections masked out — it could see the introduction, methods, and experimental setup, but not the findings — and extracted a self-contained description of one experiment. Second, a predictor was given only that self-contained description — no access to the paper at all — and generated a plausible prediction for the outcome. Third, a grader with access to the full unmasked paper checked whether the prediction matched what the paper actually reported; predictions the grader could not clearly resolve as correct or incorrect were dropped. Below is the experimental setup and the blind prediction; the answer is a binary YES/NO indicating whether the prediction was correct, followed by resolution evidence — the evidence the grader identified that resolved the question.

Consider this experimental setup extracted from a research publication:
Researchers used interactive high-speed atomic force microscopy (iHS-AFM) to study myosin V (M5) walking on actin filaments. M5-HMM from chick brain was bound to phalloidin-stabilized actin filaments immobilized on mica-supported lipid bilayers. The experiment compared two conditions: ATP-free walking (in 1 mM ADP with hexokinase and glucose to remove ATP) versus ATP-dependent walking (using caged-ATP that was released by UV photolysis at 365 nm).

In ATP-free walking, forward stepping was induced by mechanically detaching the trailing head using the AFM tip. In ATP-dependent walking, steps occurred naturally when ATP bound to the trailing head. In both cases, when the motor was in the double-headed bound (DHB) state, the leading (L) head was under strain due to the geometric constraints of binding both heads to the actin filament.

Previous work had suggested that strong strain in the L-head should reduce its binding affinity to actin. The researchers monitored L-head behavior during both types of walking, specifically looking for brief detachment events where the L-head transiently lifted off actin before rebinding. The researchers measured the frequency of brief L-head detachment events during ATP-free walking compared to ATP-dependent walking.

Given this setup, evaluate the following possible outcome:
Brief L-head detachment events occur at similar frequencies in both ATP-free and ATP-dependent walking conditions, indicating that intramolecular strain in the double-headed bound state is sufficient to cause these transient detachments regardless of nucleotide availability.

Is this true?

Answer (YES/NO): YES